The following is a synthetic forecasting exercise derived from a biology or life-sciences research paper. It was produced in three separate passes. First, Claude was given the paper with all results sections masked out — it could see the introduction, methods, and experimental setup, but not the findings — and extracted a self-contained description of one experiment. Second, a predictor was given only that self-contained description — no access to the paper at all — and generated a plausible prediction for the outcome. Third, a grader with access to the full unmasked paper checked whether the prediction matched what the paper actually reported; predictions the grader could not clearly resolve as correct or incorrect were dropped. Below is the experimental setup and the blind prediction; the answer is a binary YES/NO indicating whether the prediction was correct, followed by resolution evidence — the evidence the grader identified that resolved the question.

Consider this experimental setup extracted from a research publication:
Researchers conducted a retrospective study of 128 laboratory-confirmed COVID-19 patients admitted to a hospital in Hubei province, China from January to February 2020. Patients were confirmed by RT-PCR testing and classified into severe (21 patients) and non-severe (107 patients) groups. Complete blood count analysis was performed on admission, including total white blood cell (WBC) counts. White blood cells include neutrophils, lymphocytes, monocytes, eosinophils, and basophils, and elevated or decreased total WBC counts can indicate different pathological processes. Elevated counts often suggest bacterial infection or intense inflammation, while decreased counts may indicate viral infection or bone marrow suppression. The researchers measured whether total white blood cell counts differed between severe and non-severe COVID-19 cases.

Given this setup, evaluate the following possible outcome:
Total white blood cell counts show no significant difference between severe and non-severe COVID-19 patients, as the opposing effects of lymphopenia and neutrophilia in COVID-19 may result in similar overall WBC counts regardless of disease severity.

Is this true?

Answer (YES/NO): NO